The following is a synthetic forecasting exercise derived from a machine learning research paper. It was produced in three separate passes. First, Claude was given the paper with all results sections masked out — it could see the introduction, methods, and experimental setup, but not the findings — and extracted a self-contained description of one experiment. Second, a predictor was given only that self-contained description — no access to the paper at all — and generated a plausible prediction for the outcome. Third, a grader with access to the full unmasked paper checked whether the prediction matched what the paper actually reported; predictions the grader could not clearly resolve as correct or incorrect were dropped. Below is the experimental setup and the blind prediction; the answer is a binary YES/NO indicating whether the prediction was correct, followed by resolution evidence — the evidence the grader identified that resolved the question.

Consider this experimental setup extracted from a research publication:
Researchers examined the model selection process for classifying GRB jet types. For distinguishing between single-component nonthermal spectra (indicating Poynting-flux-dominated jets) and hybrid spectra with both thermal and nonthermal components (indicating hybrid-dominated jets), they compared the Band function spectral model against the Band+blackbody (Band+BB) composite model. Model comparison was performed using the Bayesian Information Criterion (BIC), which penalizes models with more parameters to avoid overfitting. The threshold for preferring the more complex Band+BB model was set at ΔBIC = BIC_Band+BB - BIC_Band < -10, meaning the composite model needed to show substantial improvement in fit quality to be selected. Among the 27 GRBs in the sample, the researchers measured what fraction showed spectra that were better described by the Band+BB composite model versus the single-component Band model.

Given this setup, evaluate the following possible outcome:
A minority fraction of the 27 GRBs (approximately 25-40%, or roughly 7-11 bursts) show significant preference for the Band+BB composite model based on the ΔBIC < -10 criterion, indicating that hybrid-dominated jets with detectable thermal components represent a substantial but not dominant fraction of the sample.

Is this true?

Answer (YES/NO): YES